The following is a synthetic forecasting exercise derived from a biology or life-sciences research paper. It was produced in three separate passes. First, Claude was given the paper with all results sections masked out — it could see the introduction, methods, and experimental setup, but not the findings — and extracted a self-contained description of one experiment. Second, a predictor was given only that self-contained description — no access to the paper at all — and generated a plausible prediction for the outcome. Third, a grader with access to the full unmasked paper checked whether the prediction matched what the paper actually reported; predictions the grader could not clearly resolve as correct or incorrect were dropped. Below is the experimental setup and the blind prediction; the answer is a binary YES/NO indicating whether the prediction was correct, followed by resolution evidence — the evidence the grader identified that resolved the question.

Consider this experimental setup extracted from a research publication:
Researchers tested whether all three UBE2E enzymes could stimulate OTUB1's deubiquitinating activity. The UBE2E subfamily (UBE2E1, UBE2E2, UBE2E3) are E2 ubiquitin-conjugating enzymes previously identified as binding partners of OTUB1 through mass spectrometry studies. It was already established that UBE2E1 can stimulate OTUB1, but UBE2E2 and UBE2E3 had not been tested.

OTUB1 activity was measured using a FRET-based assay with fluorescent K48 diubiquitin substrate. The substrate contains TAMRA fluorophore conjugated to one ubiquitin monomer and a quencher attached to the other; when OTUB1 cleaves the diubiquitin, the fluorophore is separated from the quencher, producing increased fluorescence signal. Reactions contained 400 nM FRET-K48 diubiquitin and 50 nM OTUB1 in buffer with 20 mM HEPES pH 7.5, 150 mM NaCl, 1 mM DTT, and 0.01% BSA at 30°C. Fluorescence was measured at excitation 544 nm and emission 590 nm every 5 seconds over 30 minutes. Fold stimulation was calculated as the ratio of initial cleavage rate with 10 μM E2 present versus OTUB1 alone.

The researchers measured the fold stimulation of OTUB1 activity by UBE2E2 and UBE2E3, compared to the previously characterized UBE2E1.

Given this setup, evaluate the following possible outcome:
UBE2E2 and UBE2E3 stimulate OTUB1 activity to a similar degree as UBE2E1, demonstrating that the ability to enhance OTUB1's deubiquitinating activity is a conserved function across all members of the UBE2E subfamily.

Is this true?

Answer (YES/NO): NO